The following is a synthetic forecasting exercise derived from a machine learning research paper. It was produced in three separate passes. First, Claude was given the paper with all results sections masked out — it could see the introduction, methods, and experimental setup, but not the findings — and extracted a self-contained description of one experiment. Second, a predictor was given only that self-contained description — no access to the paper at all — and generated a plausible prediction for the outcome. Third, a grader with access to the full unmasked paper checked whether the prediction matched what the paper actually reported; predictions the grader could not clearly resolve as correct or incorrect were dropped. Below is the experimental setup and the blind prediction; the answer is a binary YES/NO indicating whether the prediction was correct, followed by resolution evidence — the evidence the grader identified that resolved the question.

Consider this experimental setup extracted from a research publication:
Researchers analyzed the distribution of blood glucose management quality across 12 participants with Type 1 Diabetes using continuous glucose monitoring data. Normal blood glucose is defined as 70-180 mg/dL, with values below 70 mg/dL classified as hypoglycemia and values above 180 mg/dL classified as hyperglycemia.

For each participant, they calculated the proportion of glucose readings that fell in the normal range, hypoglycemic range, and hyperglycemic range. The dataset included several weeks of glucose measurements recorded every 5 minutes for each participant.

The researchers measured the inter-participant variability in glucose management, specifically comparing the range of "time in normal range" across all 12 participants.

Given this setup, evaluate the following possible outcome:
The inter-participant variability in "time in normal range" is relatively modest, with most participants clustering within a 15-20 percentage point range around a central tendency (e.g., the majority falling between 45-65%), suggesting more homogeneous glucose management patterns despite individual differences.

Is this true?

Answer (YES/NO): NO